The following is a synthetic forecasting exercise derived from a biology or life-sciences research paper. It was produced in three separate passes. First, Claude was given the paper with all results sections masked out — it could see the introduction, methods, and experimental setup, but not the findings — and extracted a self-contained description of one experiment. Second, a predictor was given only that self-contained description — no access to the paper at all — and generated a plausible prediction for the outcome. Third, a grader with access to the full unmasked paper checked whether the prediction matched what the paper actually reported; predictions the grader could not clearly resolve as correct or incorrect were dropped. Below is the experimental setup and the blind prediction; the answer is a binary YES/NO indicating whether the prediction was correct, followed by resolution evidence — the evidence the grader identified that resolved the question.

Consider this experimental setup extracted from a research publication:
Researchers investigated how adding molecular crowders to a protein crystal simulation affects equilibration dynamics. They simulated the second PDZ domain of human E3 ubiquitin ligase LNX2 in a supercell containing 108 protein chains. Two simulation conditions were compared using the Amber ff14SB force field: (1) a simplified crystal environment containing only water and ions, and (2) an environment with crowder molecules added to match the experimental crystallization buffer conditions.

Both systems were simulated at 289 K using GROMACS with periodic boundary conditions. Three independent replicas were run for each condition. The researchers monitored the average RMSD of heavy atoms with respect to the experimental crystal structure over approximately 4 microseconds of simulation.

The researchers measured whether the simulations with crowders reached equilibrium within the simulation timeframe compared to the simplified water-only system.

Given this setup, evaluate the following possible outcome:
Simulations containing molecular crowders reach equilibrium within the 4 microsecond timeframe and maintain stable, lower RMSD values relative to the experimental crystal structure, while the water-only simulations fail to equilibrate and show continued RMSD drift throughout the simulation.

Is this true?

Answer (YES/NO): NO